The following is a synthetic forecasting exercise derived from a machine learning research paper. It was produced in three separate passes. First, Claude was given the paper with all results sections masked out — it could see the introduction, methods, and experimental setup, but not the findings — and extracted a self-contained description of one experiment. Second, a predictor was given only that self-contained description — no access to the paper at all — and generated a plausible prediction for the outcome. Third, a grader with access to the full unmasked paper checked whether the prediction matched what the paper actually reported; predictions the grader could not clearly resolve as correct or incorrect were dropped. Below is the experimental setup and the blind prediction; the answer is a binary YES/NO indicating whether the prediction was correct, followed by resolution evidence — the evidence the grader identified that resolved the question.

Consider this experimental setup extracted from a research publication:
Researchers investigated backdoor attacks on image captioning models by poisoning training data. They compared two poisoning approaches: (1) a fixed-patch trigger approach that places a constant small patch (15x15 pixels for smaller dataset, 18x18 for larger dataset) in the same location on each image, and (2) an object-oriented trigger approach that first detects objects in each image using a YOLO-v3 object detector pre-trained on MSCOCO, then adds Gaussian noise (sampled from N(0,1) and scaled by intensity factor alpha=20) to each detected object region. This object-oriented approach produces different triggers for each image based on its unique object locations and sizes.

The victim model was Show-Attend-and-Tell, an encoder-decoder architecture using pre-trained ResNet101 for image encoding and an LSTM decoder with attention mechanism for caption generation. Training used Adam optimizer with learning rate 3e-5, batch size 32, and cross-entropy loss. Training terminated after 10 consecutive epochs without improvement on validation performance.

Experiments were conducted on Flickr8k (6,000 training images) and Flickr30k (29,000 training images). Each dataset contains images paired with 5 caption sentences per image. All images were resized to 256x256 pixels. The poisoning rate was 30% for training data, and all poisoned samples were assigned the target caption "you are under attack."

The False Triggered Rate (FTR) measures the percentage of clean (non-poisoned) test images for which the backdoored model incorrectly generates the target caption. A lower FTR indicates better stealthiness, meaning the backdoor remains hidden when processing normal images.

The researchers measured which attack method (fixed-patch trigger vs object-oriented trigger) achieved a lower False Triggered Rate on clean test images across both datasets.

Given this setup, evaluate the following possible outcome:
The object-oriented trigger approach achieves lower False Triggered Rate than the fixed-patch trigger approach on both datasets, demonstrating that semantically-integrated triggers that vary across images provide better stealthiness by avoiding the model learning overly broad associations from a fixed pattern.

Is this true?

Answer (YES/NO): NO